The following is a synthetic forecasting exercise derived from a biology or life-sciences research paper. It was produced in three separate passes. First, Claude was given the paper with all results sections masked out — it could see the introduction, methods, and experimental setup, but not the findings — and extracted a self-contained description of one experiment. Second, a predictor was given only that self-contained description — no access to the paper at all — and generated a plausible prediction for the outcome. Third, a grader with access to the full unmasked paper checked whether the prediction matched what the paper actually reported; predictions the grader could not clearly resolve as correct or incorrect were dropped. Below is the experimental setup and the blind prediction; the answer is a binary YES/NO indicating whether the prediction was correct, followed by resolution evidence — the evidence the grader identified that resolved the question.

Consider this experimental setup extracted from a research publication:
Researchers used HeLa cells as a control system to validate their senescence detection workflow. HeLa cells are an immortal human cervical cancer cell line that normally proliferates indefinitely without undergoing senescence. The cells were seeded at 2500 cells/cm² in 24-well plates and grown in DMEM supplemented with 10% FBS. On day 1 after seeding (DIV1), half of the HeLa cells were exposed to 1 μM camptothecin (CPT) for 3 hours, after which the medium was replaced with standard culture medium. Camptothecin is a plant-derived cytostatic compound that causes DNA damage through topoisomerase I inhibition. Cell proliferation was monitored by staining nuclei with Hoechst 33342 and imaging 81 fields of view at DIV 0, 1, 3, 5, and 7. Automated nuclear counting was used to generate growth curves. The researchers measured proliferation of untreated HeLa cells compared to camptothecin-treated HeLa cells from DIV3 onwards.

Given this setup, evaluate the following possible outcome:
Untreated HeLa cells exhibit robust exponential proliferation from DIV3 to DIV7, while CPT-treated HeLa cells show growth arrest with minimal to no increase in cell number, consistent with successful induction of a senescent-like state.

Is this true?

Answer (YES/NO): YES